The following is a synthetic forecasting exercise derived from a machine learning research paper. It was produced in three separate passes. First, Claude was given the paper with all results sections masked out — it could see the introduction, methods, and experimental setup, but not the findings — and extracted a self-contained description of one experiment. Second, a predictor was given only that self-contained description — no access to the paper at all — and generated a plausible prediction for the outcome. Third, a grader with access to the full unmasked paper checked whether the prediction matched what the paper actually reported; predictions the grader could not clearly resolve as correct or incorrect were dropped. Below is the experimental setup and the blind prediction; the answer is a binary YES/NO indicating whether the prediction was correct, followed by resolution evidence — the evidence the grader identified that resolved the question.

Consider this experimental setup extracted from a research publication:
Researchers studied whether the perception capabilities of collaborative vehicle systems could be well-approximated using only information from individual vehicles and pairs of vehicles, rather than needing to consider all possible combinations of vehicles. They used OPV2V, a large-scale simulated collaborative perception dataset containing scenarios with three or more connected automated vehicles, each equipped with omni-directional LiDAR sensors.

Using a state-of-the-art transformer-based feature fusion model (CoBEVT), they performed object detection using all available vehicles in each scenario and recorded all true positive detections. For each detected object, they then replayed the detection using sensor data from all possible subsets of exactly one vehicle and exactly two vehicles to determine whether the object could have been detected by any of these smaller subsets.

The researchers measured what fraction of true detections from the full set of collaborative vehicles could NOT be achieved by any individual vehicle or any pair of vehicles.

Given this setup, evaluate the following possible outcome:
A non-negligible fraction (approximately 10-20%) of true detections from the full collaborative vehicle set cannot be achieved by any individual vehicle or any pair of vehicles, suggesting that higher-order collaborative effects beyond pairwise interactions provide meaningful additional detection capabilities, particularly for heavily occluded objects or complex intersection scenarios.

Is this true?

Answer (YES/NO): NO